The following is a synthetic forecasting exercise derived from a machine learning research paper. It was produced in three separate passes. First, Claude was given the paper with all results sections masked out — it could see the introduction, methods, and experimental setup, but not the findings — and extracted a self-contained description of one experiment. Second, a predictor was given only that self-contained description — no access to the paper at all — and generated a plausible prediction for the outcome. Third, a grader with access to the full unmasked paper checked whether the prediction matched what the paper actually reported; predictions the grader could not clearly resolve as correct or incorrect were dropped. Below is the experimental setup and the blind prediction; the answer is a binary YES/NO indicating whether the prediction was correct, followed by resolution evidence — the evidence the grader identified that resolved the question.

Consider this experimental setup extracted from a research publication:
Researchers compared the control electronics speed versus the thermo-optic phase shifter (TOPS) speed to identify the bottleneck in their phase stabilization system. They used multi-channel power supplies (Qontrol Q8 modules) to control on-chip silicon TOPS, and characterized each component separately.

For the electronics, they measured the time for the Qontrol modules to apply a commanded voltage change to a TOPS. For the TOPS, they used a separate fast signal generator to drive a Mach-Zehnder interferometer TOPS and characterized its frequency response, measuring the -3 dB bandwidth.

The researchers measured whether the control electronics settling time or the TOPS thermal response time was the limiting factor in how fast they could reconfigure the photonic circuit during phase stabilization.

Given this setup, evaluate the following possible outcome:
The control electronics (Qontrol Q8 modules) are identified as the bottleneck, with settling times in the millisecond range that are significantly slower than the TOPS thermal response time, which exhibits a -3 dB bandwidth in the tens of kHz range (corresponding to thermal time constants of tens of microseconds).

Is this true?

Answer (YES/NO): YES